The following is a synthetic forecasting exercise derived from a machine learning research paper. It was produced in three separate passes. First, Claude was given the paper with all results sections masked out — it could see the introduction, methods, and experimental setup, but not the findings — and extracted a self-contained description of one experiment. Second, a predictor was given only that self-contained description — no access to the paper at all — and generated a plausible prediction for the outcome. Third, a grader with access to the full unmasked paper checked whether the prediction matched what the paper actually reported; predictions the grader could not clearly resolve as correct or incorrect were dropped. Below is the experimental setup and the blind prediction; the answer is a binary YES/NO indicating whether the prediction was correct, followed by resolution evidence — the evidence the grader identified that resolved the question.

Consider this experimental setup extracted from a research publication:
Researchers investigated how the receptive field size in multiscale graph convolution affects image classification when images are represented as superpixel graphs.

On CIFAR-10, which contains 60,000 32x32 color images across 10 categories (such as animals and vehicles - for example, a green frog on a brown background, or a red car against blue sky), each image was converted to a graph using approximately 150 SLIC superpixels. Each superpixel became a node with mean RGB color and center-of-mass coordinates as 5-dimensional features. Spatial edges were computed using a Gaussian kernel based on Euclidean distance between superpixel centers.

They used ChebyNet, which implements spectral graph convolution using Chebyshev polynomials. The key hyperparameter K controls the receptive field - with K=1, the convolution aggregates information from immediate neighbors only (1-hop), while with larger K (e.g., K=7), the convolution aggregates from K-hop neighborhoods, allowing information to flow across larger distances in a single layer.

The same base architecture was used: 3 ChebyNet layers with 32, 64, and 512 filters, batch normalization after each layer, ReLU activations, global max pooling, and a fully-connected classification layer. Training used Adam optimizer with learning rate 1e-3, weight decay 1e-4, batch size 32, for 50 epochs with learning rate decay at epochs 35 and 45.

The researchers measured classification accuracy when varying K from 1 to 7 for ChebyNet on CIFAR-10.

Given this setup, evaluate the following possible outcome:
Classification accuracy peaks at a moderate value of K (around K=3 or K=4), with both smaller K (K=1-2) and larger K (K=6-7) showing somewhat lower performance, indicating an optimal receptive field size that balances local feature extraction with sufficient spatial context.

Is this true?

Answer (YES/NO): YES